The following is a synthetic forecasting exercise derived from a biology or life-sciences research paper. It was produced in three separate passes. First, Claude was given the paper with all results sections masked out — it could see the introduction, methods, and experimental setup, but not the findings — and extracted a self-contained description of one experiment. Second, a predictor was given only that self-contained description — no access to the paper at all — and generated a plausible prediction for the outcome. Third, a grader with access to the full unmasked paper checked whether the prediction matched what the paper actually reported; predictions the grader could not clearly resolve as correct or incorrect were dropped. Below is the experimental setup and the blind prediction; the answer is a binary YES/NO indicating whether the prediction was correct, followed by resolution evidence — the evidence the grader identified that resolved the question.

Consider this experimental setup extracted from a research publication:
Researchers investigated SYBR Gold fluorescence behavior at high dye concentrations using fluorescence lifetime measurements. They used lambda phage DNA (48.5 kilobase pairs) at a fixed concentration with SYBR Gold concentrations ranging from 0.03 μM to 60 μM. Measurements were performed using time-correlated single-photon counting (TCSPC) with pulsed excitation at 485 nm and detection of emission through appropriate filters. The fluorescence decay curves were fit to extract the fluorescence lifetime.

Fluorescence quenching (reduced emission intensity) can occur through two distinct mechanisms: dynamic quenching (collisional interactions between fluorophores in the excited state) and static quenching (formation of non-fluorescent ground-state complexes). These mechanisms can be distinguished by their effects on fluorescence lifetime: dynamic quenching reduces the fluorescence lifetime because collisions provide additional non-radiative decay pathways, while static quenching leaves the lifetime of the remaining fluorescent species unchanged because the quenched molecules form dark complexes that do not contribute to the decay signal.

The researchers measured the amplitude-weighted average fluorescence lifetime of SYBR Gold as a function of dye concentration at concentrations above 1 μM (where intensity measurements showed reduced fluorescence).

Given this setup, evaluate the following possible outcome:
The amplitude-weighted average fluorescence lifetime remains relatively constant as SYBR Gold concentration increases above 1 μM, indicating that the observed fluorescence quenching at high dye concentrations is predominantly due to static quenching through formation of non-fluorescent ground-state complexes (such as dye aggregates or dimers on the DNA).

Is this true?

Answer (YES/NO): NO